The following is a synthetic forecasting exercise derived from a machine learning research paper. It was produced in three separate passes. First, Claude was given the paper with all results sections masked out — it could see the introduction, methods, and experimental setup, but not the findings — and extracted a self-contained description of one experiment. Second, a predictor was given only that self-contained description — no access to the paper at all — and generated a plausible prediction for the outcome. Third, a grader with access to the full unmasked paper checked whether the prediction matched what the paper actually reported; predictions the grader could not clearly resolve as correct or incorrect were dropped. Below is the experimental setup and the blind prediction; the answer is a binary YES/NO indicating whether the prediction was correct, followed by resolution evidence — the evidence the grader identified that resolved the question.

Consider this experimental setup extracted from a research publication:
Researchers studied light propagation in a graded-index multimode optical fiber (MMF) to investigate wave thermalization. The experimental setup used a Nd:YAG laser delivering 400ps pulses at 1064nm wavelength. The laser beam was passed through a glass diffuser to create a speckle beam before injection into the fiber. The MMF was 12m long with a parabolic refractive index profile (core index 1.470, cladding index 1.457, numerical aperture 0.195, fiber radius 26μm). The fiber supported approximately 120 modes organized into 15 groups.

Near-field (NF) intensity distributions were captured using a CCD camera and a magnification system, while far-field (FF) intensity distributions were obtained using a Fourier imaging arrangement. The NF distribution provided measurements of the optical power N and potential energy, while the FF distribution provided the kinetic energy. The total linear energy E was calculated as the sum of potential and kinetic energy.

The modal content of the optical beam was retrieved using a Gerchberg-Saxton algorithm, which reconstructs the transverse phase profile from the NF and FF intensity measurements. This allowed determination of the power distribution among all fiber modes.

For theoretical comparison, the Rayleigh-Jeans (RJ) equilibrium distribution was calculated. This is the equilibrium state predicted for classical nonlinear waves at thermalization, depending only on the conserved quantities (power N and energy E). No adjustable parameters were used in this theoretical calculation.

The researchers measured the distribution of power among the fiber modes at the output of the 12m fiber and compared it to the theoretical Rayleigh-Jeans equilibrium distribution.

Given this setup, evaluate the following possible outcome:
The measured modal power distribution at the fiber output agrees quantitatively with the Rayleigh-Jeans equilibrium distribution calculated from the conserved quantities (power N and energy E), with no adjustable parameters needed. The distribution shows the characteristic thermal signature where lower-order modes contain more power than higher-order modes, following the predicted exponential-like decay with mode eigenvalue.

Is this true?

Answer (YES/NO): YES